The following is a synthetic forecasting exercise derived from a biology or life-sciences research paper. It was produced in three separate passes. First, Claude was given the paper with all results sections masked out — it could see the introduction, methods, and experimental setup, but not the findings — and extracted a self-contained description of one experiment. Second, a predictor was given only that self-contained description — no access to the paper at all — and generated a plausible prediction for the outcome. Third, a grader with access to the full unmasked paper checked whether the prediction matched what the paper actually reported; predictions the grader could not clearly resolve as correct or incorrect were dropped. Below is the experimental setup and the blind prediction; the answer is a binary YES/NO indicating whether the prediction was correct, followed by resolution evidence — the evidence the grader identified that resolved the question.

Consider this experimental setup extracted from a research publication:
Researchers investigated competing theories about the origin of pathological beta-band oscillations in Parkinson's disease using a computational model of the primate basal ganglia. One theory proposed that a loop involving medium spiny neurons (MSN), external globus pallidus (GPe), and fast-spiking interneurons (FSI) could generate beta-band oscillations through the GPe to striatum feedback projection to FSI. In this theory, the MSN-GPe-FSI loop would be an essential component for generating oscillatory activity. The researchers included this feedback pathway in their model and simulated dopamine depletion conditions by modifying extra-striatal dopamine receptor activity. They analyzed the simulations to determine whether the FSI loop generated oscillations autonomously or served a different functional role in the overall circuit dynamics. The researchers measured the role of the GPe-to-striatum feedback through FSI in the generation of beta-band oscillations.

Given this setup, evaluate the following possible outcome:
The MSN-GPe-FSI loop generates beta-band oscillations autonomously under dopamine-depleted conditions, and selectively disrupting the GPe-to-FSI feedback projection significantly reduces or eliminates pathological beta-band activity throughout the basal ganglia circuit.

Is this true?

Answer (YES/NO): NO